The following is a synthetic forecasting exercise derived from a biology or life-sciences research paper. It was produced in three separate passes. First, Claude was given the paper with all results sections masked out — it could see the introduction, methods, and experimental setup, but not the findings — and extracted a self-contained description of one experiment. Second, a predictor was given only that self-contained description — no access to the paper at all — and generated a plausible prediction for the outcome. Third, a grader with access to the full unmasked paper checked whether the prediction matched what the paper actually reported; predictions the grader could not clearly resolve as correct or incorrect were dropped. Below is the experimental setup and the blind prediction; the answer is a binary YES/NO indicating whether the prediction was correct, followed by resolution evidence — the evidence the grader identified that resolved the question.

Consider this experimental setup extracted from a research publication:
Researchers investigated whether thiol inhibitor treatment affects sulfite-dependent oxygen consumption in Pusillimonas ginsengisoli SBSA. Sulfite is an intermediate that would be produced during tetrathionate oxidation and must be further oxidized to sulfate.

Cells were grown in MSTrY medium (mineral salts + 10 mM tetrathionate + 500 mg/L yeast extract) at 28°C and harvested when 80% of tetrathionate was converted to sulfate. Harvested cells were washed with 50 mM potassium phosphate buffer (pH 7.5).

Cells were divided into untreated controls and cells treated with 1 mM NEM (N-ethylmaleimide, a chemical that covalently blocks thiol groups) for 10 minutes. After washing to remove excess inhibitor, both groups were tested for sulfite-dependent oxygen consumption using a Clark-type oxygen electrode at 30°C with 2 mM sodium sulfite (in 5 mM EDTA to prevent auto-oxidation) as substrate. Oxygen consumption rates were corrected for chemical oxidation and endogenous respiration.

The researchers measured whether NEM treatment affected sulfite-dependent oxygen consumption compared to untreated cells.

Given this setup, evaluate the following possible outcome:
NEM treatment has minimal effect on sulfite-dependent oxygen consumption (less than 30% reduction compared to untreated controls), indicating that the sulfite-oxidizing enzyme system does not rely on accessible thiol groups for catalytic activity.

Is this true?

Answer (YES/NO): YES